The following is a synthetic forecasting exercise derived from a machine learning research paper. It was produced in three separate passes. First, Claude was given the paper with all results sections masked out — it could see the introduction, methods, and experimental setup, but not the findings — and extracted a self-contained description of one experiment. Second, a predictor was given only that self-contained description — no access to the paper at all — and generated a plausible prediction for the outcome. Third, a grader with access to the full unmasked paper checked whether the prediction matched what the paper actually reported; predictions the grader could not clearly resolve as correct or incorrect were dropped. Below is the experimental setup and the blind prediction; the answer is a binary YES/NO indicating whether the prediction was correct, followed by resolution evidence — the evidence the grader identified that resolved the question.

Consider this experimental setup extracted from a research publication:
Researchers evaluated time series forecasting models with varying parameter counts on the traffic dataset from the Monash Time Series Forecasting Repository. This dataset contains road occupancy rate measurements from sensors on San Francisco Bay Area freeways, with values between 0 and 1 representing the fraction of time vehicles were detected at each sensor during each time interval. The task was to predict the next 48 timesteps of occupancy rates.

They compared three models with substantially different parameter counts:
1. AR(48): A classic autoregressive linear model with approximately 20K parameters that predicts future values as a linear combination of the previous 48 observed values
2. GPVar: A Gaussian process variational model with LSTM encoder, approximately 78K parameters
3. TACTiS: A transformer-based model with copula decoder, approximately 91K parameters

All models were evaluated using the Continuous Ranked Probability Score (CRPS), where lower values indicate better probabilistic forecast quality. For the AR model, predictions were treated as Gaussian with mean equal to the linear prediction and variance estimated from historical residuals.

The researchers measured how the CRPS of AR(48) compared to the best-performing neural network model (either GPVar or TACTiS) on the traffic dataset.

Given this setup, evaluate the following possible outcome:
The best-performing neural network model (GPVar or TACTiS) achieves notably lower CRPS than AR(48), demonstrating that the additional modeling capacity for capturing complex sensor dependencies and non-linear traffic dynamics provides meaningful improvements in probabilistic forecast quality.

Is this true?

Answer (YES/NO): YES